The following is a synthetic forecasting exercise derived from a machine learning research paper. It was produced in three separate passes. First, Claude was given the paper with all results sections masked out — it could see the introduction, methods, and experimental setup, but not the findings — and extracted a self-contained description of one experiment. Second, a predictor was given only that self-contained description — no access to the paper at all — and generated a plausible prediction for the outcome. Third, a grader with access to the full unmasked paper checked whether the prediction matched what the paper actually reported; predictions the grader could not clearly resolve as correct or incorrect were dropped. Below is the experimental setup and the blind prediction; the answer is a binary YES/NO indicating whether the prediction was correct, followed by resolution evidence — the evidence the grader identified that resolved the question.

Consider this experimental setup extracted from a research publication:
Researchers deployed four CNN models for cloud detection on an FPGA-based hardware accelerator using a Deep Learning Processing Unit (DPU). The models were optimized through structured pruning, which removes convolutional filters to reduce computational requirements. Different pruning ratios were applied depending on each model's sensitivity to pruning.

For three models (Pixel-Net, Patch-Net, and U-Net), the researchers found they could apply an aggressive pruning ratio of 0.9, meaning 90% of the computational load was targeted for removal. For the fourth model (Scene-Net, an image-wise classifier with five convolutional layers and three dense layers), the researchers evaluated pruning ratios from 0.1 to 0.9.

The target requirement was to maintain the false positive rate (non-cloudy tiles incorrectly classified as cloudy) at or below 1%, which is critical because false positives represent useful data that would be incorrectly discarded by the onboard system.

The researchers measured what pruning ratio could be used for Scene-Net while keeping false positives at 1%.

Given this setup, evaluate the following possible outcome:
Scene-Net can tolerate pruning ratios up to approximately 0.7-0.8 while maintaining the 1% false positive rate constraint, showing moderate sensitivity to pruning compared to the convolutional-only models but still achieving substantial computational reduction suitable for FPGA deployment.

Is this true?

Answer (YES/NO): NO